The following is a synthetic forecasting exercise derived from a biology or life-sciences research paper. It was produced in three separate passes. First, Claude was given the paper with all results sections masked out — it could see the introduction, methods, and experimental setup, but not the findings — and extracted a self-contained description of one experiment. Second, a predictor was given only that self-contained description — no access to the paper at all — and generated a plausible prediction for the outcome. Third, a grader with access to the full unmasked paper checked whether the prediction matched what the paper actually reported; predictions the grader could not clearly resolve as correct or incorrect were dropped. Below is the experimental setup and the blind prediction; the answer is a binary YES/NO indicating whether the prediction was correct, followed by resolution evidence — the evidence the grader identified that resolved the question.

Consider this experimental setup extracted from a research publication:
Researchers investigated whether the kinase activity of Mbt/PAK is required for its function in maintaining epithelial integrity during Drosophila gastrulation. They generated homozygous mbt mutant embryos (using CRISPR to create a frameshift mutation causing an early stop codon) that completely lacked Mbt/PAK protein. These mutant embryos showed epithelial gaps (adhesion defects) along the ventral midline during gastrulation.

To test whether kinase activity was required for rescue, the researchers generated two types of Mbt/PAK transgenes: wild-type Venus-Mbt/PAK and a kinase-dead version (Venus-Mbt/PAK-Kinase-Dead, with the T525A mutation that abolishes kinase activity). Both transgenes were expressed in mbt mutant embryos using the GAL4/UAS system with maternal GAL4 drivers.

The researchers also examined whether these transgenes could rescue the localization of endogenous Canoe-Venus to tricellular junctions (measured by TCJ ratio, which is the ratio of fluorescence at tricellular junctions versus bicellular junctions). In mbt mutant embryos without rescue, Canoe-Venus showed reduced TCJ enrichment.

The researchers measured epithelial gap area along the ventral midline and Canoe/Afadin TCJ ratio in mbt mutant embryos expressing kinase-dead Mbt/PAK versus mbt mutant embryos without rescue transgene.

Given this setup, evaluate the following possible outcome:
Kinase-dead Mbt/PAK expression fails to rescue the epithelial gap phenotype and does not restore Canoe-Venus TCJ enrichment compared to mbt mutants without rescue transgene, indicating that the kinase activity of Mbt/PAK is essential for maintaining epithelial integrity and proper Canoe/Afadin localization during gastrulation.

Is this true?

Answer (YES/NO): NO